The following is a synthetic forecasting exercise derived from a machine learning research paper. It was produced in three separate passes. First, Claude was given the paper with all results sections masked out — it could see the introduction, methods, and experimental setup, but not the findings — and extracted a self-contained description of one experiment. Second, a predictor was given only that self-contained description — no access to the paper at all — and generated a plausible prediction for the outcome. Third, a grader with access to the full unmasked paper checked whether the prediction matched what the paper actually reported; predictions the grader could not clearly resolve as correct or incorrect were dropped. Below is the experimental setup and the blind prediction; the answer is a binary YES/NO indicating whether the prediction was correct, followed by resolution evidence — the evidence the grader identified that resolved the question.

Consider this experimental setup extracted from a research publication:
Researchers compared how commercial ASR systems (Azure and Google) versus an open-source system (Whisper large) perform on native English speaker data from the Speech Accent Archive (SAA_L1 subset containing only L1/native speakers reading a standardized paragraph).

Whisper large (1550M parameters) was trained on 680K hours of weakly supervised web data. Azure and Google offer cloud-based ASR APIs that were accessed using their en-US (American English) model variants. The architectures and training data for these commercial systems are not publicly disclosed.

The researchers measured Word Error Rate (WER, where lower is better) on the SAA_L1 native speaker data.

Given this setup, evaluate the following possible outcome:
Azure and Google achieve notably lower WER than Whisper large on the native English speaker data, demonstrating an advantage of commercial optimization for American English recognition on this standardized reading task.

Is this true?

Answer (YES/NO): NO